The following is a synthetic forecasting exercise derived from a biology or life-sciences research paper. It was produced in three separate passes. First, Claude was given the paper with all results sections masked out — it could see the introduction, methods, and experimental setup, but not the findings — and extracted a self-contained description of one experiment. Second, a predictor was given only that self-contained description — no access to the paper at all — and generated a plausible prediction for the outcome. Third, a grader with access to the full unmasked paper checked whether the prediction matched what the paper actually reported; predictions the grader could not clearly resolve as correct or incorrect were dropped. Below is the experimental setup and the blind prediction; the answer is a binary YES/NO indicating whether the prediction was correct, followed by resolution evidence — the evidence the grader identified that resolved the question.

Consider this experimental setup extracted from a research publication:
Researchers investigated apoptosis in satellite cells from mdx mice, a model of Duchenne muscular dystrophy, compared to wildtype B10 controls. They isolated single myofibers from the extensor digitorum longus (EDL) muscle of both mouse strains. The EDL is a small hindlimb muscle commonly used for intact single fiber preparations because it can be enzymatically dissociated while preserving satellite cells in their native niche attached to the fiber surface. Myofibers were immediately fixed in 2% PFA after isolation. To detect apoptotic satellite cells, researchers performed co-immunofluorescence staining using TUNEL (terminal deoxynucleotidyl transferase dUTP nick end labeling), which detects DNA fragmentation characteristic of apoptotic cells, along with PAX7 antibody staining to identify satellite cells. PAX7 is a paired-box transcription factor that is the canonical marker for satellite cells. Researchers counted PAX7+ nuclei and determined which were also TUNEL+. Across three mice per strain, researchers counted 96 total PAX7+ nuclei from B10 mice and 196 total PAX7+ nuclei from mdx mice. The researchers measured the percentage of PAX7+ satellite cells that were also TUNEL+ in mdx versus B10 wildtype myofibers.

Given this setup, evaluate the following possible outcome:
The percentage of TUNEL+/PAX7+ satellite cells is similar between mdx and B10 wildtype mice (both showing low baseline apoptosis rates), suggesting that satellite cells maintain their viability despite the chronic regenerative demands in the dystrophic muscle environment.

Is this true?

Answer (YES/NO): NO